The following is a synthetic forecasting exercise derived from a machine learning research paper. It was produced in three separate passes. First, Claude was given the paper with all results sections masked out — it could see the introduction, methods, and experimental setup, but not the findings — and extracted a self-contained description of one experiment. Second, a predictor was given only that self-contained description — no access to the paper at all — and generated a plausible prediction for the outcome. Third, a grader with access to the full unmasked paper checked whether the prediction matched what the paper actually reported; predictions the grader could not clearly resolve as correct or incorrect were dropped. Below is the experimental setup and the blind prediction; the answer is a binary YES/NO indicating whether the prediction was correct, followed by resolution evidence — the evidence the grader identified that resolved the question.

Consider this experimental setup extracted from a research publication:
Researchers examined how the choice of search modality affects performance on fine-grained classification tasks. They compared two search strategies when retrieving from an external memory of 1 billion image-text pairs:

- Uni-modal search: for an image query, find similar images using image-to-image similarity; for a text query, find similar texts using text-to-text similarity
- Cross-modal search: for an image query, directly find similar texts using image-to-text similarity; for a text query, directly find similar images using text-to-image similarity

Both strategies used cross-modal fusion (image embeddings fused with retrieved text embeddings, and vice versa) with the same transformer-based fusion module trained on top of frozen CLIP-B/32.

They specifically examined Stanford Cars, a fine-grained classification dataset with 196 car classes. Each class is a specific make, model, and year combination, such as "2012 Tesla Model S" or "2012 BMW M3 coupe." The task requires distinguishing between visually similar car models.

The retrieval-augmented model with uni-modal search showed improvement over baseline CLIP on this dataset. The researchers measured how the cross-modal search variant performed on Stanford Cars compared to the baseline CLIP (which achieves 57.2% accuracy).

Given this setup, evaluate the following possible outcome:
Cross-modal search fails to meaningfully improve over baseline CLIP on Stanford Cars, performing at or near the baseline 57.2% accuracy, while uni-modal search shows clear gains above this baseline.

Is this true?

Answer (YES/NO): YES